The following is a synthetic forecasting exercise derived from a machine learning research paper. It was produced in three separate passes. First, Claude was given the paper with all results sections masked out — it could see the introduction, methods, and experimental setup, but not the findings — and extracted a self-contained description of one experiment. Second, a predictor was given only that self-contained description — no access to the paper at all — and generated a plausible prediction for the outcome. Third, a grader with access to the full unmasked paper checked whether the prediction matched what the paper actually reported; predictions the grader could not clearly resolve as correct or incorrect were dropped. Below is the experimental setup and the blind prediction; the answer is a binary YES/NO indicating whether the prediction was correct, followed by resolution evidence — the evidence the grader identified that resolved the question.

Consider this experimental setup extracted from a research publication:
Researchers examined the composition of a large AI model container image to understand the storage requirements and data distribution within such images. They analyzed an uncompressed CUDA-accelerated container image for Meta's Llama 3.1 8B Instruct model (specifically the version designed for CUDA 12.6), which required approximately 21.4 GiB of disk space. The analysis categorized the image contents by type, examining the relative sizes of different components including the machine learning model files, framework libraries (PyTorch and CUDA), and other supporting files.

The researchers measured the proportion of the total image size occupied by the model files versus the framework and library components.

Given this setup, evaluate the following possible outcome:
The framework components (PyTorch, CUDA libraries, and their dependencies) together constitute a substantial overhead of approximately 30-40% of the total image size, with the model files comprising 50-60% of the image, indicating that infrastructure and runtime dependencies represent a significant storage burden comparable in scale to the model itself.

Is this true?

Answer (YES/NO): NO